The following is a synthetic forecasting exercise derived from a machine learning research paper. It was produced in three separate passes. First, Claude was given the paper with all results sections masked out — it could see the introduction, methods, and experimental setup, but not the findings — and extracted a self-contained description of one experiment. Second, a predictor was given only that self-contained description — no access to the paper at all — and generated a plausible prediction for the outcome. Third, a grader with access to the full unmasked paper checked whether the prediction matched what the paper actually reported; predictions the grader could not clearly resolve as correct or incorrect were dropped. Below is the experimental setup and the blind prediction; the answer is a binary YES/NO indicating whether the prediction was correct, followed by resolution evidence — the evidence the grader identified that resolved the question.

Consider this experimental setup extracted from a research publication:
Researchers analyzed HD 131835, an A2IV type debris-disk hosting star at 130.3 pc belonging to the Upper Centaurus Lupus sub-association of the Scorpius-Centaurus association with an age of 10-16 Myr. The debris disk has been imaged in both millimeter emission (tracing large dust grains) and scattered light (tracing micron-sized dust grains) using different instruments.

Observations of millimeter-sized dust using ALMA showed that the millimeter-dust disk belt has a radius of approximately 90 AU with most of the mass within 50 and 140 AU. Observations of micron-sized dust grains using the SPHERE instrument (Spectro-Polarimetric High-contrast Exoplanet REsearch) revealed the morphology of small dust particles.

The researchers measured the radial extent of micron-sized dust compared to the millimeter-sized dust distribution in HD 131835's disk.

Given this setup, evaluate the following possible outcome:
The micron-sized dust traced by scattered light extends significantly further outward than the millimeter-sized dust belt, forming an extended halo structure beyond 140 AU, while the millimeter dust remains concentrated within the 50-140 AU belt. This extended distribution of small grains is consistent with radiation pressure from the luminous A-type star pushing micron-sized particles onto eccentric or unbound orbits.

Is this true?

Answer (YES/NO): NO